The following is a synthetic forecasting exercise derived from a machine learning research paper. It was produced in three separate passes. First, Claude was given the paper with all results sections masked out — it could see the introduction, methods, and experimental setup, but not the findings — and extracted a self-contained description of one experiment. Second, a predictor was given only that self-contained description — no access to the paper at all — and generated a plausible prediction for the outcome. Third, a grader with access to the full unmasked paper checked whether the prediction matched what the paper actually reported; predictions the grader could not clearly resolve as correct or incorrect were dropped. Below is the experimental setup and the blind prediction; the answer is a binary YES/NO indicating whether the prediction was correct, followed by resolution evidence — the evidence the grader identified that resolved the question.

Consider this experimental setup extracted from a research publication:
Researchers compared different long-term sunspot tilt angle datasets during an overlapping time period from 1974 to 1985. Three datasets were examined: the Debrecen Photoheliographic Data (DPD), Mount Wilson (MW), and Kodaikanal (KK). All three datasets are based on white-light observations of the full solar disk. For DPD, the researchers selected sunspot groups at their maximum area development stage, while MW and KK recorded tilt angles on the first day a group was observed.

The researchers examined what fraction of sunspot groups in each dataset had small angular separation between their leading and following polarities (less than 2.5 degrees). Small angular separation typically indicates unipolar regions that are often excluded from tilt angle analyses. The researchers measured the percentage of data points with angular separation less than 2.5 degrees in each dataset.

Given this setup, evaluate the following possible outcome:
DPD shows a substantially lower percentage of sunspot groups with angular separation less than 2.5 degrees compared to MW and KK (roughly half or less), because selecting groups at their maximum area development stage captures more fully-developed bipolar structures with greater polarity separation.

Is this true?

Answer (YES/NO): NO